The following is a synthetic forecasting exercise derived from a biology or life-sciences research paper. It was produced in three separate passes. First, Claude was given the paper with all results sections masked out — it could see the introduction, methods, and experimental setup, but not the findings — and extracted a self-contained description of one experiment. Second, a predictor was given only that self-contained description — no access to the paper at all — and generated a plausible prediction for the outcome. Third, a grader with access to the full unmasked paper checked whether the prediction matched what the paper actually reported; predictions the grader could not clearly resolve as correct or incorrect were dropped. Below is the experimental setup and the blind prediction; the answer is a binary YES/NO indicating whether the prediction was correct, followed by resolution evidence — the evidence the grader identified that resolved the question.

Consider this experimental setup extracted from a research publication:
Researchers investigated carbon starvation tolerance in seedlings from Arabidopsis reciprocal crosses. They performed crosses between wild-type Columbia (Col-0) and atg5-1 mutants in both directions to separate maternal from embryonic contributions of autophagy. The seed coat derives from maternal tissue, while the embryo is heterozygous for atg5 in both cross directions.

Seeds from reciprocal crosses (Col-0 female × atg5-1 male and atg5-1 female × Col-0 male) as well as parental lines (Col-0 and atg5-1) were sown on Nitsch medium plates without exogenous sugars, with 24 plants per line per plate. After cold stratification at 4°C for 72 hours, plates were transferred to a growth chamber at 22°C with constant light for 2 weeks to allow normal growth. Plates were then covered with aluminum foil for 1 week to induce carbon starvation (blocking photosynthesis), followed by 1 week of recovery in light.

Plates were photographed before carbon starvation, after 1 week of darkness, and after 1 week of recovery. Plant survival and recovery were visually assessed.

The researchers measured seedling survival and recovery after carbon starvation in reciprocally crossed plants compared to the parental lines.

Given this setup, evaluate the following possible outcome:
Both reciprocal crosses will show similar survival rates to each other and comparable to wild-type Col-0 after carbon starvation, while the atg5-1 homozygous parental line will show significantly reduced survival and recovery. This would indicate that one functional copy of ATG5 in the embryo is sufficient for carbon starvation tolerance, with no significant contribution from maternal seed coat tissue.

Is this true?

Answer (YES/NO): YES